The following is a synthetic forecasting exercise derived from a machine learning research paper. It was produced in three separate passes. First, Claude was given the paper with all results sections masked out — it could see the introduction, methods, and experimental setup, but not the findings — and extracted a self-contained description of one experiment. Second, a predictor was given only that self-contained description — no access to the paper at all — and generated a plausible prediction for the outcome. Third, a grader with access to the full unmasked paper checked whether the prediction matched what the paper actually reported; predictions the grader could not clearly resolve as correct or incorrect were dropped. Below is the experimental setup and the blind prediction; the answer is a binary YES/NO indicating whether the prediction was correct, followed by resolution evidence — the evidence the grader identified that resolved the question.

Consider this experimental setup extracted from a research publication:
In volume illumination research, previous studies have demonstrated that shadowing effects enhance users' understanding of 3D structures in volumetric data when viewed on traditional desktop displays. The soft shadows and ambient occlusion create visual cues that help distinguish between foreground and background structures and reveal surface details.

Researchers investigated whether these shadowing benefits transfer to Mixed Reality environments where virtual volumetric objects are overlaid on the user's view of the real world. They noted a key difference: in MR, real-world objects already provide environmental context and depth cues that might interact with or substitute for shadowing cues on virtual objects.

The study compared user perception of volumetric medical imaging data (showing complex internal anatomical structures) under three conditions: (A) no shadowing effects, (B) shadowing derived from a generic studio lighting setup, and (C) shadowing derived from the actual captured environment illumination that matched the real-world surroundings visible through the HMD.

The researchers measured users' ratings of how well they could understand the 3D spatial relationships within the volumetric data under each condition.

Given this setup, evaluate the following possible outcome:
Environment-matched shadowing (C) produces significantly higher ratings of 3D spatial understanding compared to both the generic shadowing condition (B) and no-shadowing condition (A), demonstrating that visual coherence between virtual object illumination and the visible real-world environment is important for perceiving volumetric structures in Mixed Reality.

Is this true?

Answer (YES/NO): YES